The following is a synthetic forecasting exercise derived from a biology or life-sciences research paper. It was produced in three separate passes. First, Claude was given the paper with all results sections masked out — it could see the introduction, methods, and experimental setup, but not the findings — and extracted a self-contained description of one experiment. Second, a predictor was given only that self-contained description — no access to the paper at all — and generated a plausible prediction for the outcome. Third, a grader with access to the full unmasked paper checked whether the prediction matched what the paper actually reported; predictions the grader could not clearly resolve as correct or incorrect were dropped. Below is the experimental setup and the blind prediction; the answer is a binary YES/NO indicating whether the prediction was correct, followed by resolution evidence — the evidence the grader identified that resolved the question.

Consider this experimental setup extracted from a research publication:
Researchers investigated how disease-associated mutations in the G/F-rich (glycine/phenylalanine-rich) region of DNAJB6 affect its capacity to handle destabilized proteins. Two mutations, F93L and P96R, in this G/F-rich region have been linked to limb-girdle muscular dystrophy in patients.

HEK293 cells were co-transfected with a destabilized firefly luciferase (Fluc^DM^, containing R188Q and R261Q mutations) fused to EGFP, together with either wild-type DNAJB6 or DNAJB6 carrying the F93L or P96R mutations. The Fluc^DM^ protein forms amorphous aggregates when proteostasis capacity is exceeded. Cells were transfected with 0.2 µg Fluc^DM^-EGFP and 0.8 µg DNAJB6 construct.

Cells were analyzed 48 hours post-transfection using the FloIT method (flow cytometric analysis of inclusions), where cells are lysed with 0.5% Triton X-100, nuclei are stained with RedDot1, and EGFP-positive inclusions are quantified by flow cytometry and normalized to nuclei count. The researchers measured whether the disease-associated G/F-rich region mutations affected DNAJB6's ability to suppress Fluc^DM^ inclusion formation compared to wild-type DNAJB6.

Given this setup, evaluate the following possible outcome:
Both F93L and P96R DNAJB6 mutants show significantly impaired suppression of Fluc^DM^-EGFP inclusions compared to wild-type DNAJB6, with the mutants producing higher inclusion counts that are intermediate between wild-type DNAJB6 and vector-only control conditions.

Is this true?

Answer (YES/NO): NO